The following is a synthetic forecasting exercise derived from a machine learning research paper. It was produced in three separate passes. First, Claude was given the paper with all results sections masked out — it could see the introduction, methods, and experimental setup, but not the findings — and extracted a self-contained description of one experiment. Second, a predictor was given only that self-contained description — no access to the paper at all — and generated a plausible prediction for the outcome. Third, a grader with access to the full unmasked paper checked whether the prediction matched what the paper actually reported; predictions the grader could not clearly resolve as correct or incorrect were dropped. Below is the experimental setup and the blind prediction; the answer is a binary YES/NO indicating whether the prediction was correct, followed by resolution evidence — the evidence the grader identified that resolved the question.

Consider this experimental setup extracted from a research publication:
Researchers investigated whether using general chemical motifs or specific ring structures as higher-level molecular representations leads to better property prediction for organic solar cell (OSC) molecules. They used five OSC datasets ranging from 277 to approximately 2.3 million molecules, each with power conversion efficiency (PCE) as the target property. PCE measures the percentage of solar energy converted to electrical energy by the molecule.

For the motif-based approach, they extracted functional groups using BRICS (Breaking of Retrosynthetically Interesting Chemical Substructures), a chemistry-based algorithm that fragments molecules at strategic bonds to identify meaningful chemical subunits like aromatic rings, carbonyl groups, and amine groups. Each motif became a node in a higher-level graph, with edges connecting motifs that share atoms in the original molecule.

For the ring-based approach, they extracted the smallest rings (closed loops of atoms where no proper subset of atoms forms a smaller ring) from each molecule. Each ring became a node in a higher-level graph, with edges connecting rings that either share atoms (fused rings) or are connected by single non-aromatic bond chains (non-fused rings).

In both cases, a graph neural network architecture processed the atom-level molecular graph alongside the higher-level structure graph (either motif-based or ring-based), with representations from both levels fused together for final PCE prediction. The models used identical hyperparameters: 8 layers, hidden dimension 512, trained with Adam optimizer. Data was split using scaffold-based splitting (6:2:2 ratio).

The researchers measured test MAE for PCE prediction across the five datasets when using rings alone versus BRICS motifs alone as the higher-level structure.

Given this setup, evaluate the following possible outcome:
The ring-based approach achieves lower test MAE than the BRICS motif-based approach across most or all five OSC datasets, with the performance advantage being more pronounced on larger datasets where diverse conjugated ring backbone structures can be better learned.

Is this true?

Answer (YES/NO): NO